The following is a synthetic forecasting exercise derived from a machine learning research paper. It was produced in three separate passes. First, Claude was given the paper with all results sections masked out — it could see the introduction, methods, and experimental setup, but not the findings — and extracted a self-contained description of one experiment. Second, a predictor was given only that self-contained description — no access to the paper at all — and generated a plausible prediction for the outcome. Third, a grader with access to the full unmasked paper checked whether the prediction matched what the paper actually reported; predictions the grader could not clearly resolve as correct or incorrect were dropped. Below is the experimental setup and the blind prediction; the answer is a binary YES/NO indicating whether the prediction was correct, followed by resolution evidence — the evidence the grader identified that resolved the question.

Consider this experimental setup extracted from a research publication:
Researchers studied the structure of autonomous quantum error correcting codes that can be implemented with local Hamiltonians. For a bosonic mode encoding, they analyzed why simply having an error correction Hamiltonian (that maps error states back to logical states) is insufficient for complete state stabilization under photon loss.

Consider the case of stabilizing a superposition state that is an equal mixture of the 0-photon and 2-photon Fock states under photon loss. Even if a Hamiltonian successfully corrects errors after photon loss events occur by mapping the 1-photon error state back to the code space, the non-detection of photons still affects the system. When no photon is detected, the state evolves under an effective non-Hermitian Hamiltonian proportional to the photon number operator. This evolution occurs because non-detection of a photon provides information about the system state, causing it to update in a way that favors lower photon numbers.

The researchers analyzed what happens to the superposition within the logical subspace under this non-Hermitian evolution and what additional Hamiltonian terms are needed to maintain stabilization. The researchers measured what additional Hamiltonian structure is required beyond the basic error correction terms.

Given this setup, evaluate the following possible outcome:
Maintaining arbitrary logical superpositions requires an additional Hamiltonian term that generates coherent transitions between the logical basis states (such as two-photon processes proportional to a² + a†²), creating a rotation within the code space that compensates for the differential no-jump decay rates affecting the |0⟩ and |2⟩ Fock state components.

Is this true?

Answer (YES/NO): YES